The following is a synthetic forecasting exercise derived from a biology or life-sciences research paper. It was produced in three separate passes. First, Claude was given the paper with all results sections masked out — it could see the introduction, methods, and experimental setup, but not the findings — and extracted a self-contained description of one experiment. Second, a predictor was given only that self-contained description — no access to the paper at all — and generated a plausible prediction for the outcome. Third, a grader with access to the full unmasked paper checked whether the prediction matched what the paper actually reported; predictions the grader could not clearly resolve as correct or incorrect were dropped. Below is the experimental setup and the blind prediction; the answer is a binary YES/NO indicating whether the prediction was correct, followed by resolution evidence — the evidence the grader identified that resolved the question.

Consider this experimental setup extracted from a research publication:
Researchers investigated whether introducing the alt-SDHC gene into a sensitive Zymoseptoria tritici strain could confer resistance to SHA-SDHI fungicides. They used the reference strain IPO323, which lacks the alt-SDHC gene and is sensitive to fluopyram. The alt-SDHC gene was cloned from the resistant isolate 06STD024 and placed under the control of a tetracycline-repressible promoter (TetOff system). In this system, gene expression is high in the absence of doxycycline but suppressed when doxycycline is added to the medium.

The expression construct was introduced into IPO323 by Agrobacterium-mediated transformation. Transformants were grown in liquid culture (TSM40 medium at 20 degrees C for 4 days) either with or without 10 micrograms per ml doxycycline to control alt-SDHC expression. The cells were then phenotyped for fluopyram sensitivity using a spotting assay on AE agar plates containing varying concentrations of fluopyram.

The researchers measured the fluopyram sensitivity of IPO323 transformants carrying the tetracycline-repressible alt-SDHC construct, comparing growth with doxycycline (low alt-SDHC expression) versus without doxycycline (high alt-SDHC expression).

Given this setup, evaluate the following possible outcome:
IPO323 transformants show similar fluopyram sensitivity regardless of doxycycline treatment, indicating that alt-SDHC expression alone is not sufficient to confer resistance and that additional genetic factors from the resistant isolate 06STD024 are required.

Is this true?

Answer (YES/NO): NO